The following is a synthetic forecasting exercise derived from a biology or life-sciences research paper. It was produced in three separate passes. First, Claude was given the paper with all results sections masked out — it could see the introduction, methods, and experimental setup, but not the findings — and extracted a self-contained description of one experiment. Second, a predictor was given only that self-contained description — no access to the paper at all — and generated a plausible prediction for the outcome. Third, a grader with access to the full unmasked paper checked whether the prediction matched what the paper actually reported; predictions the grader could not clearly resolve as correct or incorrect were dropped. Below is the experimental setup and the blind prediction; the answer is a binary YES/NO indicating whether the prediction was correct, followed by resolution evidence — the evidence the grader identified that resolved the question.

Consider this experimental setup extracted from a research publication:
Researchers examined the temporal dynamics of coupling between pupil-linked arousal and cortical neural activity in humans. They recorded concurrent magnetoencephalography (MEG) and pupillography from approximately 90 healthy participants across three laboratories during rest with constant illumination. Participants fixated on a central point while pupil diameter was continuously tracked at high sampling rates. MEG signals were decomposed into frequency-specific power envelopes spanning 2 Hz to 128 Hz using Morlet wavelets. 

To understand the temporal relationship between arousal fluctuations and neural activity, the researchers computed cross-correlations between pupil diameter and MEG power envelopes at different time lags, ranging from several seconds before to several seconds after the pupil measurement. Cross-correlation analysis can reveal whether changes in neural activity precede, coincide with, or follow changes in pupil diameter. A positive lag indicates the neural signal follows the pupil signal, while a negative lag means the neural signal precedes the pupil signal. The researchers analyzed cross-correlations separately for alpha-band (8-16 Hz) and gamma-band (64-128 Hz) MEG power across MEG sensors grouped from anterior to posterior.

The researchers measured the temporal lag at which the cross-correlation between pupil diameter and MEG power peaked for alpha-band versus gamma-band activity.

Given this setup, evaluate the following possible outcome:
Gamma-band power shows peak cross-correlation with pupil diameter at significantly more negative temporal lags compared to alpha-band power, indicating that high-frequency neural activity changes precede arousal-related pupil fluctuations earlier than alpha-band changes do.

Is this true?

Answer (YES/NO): NO